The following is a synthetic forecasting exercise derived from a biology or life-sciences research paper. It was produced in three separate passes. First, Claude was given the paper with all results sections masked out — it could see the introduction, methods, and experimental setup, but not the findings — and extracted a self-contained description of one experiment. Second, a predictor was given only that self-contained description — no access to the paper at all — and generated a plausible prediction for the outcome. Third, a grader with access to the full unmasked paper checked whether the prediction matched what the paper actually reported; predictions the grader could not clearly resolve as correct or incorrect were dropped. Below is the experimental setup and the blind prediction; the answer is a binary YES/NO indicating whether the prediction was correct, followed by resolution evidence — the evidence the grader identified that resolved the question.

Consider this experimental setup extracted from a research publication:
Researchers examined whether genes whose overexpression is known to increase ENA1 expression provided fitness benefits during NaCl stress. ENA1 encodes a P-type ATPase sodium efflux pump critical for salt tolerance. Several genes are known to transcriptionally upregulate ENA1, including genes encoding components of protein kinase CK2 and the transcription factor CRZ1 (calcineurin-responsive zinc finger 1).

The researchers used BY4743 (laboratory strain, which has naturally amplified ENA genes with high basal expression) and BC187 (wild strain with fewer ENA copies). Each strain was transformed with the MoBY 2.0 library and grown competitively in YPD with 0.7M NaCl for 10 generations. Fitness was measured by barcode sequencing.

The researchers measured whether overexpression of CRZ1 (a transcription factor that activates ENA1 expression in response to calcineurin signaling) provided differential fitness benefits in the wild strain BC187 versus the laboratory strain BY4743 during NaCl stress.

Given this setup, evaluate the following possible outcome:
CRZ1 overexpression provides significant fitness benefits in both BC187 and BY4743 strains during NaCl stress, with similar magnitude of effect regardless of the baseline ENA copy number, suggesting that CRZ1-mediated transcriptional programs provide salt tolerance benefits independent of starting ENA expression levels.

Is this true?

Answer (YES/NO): NO